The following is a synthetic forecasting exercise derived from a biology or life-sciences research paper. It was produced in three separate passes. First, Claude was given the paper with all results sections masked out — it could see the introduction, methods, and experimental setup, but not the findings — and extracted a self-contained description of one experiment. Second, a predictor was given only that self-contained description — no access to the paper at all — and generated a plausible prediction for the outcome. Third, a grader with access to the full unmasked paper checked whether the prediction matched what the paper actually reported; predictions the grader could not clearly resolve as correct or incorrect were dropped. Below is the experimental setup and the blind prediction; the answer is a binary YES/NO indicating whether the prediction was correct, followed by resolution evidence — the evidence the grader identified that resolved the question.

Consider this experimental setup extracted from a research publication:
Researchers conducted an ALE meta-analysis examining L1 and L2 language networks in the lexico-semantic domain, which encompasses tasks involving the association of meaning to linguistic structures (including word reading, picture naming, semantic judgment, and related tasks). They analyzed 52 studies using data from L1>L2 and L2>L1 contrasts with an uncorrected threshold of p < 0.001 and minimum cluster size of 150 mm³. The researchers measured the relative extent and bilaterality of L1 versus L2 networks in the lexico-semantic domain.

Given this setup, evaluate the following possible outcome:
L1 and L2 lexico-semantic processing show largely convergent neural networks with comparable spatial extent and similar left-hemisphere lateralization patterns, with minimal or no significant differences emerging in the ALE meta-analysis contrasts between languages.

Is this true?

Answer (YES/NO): NO